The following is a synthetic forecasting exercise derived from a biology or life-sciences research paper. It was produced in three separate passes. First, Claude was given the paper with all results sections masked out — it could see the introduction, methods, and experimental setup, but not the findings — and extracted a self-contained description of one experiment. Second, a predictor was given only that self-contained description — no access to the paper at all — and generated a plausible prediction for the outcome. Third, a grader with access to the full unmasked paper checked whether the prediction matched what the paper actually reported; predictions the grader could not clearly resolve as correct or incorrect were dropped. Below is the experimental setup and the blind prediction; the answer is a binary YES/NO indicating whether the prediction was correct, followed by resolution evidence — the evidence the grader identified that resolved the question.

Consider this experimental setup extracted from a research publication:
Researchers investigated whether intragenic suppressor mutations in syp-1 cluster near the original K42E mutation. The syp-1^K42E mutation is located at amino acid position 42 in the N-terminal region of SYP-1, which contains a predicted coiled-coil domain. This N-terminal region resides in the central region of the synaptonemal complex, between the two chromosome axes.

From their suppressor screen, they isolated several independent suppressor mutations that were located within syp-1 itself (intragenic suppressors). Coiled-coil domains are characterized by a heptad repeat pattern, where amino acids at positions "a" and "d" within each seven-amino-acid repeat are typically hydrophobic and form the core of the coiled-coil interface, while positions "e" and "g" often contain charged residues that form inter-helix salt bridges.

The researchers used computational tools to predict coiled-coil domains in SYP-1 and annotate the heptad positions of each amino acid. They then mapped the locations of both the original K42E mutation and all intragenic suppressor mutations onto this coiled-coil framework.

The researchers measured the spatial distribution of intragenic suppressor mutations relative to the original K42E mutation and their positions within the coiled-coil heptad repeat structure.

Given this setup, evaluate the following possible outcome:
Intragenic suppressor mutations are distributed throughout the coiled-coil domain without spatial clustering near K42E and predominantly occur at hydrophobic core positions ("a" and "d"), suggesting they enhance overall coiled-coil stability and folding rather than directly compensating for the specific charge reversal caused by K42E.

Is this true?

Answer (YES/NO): NO